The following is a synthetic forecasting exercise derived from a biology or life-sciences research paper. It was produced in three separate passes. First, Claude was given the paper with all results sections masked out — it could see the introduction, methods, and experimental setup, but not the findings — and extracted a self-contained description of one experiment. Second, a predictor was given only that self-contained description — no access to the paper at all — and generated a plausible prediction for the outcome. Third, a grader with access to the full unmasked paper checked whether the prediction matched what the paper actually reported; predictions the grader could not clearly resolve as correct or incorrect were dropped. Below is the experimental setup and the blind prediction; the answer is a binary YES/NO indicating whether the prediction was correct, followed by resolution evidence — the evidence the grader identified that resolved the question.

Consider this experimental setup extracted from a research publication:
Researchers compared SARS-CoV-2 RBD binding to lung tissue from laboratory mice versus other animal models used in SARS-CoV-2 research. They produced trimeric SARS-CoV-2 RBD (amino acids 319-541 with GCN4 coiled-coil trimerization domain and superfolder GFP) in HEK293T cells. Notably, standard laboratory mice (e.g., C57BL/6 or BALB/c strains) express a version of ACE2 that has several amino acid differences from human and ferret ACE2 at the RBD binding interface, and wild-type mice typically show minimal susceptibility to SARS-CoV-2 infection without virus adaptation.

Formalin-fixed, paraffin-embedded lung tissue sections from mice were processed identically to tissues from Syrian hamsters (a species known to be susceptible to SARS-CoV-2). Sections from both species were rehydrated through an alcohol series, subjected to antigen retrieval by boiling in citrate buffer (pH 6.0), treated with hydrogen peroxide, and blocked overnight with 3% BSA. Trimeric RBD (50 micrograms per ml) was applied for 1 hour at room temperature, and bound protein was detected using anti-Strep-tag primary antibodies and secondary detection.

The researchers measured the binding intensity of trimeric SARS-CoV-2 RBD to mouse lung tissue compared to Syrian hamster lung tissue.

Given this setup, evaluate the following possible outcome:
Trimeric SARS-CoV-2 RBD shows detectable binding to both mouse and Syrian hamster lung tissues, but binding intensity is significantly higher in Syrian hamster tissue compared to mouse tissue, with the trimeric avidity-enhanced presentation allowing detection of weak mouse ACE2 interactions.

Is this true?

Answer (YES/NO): NO